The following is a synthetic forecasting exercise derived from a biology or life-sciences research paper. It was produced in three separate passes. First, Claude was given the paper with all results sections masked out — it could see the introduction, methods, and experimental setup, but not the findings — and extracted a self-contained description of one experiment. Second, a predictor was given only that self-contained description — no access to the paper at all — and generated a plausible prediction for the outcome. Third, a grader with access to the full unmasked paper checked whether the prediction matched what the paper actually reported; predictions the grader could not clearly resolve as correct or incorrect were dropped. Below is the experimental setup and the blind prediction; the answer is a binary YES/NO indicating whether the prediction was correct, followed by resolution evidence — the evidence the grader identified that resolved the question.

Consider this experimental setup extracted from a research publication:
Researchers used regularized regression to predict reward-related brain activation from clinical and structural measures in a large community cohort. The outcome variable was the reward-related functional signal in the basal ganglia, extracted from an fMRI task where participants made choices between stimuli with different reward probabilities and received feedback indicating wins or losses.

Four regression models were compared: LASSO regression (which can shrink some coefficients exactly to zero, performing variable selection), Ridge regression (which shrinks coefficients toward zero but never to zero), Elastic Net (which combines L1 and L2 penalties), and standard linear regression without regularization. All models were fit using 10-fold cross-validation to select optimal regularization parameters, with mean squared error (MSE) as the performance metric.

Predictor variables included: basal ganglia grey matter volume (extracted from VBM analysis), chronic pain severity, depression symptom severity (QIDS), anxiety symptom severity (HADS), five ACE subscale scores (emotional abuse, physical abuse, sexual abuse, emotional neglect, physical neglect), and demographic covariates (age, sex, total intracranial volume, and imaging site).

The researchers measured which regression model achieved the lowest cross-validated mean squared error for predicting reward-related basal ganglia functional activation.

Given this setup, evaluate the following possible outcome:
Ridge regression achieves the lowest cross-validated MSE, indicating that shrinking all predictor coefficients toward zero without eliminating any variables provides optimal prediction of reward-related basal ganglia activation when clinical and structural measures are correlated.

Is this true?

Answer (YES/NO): NO